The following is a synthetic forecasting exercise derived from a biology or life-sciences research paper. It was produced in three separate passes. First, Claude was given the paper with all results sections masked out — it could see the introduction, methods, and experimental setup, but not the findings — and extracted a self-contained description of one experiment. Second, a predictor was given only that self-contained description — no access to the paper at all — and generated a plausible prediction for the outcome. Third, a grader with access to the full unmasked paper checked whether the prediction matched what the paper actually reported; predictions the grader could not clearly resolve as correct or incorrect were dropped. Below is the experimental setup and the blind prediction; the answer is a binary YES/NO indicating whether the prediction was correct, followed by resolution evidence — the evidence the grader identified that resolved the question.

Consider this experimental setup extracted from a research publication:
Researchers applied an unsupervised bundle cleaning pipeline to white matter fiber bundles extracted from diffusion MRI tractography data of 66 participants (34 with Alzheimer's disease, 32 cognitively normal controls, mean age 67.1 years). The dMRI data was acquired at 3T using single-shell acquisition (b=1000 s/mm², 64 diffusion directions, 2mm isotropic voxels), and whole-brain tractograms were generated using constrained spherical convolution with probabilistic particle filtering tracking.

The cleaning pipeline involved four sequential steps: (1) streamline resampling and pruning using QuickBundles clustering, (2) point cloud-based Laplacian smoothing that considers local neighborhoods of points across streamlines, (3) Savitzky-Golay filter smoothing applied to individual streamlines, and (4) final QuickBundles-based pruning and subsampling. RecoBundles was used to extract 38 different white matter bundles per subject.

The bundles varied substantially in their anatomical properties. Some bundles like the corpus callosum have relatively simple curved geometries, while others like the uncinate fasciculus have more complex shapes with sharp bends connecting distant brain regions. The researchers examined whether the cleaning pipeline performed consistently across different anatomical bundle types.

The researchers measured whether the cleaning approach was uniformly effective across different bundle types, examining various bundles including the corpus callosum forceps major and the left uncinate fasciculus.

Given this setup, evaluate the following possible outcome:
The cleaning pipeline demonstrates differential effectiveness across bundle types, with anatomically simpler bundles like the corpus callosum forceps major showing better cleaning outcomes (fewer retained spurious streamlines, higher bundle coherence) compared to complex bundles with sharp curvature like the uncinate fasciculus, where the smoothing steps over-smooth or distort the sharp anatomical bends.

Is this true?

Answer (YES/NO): NO